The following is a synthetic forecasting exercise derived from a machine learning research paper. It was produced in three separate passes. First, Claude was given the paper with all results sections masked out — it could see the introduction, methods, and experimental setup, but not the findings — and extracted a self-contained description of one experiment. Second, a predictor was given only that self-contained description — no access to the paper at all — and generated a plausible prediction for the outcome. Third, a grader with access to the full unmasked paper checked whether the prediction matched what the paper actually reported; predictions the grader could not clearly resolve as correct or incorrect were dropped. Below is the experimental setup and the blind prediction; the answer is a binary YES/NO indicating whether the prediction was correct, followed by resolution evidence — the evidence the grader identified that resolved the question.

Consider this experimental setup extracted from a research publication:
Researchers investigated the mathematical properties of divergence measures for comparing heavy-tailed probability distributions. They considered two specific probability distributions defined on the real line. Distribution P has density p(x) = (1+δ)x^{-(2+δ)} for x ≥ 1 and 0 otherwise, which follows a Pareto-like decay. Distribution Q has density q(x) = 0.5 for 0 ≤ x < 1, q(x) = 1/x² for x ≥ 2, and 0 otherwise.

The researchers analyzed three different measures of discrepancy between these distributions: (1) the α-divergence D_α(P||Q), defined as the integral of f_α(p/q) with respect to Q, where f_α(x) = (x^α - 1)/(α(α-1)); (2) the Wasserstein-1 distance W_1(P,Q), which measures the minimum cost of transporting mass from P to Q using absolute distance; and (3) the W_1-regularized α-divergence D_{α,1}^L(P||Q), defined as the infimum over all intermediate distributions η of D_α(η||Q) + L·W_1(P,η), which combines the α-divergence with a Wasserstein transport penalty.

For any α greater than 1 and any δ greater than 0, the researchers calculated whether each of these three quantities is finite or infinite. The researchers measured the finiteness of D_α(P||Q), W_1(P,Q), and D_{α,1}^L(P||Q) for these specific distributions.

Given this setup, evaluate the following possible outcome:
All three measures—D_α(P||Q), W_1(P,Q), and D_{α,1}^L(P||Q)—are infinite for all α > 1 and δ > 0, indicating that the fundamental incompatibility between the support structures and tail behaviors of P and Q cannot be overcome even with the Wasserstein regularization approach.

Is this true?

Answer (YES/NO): NO